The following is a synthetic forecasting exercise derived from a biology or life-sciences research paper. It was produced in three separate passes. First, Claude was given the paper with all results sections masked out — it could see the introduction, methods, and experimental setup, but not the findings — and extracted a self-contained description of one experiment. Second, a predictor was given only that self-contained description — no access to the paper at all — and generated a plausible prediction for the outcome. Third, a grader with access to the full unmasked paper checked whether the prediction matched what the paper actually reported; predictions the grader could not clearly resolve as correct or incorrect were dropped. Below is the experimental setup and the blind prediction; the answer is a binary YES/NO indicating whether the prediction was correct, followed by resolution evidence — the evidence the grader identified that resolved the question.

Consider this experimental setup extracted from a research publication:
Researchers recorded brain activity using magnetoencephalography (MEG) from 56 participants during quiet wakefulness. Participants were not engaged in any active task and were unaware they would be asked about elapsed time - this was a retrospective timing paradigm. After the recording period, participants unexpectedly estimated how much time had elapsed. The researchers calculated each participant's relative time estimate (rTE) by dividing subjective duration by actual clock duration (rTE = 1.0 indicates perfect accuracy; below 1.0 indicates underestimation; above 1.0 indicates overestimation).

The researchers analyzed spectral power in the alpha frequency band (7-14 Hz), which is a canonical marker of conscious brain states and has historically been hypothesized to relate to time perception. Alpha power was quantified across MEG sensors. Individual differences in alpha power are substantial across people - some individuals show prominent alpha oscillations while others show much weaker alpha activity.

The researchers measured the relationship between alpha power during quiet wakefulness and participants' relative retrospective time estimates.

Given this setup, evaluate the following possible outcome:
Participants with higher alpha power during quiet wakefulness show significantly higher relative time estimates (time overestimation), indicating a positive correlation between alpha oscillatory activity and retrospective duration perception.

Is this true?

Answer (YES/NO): YES